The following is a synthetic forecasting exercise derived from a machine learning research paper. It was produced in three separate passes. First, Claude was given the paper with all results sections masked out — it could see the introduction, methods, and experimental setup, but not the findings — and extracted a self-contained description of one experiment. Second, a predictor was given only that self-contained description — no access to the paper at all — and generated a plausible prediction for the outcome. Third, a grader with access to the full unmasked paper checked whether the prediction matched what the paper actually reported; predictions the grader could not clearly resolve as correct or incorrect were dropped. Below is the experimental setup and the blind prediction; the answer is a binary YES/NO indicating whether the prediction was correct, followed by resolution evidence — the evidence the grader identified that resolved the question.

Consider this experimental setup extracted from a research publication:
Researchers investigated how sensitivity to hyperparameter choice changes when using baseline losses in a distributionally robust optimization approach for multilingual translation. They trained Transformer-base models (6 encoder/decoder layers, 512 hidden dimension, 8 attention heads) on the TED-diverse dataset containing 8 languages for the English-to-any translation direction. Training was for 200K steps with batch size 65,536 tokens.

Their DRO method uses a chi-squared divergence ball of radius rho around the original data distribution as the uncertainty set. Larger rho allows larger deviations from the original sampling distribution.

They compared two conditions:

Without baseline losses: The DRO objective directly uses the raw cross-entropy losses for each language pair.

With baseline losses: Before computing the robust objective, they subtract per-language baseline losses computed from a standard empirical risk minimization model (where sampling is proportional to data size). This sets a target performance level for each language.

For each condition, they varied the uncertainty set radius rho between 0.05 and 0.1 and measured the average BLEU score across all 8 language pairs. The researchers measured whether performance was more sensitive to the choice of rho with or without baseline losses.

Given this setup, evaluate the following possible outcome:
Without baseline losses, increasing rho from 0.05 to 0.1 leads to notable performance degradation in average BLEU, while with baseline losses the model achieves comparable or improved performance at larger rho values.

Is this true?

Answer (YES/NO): NO